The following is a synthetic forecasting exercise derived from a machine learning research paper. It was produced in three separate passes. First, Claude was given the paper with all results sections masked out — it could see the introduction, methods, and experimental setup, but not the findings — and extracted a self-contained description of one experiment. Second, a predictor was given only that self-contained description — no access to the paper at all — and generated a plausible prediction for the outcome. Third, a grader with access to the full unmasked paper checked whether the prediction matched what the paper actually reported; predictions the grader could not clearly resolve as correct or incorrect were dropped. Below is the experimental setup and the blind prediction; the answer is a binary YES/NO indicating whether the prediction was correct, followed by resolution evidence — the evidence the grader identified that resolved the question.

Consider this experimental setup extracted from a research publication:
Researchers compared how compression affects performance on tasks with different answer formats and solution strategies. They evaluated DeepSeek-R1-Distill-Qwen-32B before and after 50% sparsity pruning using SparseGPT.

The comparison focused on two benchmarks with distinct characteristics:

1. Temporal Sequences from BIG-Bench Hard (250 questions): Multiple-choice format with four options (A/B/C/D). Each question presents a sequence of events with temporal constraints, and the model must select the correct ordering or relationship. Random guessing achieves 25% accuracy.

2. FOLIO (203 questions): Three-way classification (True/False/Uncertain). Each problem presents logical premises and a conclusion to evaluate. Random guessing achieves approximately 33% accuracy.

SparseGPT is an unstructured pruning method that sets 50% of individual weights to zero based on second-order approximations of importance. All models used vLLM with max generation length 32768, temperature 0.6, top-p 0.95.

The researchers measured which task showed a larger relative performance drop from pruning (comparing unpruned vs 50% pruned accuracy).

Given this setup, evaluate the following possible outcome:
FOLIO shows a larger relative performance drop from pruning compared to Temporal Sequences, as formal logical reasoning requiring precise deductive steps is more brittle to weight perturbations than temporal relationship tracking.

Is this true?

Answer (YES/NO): YES